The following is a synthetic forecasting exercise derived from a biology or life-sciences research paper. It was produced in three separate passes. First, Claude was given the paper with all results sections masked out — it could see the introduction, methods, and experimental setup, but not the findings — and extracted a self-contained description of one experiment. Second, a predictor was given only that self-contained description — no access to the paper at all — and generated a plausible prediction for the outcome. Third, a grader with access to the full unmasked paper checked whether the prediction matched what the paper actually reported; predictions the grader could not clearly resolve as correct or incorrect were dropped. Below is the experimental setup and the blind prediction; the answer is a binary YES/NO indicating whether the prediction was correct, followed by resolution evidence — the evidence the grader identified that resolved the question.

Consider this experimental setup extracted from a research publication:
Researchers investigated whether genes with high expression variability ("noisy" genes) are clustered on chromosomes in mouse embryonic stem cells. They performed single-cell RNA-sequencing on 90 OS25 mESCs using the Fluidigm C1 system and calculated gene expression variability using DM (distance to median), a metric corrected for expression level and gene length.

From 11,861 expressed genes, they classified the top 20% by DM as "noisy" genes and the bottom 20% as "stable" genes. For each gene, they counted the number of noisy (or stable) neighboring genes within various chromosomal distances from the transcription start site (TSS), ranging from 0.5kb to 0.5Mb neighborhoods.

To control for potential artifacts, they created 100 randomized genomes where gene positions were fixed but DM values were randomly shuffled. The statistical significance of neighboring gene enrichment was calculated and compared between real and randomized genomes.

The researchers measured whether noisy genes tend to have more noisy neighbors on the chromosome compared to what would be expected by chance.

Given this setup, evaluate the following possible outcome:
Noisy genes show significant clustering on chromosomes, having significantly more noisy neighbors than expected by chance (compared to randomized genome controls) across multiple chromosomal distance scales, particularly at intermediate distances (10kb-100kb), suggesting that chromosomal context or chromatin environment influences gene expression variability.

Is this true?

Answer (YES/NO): YES